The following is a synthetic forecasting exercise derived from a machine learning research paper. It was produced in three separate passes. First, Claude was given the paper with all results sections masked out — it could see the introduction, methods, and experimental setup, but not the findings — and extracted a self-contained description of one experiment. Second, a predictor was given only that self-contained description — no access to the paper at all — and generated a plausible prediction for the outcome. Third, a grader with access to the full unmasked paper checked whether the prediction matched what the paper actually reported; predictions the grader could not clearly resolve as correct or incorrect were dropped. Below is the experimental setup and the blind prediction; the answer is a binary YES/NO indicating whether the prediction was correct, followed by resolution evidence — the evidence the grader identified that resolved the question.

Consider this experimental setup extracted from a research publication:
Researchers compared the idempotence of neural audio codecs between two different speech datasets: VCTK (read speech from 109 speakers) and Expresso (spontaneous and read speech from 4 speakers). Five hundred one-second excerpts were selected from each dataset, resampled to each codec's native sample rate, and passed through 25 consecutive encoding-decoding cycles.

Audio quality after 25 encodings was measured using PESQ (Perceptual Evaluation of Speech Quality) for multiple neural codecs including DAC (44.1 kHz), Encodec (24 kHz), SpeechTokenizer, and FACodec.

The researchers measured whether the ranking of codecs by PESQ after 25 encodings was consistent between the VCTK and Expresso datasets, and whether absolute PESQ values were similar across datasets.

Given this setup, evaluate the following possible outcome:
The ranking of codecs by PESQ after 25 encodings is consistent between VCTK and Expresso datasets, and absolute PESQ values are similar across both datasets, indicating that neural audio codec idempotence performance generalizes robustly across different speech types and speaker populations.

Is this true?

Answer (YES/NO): NO